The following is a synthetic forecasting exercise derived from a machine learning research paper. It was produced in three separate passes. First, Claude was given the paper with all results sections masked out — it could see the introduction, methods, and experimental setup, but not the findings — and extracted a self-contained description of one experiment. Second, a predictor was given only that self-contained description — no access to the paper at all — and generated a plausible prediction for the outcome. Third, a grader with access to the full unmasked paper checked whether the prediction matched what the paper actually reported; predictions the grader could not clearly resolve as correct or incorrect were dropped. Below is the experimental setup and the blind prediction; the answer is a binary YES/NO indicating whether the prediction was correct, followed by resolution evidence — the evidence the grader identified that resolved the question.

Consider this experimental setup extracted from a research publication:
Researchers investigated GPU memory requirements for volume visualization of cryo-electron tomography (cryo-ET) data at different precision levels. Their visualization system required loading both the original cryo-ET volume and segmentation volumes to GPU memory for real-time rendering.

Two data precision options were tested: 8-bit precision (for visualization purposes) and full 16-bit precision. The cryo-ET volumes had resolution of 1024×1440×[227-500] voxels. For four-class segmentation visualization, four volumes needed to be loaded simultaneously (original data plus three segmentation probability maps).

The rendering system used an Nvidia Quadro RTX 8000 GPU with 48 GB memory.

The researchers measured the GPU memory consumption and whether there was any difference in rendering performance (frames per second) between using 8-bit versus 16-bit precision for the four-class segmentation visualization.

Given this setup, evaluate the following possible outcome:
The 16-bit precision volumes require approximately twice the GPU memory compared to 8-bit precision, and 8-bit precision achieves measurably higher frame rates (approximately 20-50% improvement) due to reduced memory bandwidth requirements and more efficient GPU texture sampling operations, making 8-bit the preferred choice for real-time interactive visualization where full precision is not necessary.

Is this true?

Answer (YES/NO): NO